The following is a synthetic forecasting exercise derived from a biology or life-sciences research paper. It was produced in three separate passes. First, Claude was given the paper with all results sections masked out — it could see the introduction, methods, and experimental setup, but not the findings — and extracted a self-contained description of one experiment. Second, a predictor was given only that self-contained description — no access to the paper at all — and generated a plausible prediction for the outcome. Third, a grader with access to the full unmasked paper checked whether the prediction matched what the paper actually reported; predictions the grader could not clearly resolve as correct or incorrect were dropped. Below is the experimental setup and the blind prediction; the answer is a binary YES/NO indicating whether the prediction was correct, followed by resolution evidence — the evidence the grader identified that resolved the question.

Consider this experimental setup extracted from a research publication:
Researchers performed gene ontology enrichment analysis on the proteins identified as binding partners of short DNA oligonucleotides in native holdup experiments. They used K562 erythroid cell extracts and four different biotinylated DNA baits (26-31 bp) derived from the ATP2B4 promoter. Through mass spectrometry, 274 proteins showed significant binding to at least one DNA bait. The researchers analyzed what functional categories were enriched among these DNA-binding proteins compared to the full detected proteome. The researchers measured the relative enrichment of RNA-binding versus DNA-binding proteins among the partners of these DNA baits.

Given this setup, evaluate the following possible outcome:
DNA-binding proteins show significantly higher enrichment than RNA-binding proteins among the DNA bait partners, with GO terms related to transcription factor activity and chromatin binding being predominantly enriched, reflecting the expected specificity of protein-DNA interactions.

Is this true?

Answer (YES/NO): NO